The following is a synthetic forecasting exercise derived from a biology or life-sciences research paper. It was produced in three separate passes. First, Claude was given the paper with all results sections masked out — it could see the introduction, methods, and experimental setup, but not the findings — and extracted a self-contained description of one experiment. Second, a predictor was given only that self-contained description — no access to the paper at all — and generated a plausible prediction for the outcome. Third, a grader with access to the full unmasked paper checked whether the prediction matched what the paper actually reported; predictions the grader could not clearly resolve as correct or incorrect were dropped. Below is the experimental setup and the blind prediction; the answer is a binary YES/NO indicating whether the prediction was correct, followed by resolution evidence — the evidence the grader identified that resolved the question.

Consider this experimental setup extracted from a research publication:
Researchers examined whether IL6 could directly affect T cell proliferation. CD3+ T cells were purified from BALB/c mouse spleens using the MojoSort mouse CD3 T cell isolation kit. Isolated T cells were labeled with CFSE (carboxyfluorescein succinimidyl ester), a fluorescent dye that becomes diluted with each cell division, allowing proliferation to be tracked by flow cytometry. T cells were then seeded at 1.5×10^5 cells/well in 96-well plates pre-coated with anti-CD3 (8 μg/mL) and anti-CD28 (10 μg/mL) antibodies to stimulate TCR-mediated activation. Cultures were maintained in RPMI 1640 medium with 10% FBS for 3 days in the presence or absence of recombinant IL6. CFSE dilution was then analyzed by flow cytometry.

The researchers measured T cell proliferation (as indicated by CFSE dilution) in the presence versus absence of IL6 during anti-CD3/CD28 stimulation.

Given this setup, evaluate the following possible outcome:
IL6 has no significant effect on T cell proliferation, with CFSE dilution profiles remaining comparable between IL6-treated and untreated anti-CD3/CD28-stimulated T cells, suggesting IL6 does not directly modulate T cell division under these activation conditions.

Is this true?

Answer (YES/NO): NO